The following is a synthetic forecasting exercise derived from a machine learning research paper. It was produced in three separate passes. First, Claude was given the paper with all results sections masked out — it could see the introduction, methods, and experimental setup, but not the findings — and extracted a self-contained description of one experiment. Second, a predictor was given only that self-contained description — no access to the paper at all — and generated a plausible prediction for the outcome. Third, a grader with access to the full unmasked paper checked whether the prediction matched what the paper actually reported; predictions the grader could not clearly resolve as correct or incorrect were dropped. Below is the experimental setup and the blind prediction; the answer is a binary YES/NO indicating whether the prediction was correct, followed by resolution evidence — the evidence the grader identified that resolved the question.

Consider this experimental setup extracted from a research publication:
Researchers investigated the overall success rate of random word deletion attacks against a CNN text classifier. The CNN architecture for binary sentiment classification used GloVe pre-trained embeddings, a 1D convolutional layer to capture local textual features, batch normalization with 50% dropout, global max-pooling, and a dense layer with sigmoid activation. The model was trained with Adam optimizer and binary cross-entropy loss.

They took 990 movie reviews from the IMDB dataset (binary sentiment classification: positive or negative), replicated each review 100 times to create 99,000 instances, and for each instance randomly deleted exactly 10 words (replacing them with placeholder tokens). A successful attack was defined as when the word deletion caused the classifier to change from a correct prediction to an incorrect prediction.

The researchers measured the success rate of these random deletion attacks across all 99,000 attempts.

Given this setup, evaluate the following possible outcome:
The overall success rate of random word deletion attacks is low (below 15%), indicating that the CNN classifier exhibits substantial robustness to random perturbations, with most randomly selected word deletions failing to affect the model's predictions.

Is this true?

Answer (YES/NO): YES